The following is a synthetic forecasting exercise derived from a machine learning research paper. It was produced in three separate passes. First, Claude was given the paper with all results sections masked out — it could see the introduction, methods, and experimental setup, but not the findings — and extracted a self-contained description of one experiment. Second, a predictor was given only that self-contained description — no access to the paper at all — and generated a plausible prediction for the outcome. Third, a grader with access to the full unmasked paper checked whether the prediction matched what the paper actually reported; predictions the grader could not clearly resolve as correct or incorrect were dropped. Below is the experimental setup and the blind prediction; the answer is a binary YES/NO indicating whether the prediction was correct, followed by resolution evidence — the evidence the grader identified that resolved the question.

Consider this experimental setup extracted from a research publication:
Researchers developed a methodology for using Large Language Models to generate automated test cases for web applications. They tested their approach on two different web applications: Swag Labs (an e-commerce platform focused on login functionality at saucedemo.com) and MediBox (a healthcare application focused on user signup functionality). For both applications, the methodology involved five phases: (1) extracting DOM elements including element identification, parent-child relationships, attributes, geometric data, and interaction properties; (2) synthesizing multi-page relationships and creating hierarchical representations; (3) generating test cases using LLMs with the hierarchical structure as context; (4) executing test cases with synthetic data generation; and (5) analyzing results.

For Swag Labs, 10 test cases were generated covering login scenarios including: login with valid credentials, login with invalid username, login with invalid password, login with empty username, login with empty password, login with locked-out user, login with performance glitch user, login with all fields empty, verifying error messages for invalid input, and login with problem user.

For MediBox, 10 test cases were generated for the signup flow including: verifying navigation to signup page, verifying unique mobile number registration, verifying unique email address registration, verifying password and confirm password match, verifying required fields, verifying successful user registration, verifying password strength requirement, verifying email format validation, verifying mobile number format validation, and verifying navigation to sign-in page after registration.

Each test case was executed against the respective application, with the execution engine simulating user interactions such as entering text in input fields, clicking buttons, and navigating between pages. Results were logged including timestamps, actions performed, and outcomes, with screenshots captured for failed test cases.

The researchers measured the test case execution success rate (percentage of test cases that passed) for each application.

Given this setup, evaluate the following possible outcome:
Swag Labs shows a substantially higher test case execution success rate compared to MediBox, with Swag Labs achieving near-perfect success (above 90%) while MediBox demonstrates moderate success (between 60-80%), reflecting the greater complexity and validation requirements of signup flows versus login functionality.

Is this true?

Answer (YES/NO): NO